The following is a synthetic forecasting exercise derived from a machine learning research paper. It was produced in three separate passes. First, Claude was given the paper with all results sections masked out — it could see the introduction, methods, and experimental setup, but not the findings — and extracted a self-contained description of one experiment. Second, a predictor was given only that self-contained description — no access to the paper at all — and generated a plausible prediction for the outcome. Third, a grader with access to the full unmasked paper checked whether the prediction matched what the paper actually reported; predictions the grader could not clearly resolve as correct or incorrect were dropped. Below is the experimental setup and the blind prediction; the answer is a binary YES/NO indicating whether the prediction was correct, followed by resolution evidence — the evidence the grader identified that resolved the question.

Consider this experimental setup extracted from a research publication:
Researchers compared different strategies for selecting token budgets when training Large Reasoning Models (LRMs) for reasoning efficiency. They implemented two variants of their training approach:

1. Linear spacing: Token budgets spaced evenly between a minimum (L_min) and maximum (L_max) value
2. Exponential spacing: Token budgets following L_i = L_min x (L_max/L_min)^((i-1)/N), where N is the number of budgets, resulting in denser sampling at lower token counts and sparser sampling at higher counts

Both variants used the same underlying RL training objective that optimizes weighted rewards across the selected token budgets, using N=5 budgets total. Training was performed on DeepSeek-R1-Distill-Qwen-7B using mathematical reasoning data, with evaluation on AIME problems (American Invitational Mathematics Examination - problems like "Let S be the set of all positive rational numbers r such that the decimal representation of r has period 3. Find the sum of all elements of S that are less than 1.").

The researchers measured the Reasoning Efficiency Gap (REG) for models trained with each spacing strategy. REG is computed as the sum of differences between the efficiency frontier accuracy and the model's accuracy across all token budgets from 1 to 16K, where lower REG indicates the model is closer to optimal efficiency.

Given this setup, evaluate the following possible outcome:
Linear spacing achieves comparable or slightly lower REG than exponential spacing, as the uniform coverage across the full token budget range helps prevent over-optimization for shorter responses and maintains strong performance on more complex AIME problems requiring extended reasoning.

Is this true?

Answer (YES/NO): NO